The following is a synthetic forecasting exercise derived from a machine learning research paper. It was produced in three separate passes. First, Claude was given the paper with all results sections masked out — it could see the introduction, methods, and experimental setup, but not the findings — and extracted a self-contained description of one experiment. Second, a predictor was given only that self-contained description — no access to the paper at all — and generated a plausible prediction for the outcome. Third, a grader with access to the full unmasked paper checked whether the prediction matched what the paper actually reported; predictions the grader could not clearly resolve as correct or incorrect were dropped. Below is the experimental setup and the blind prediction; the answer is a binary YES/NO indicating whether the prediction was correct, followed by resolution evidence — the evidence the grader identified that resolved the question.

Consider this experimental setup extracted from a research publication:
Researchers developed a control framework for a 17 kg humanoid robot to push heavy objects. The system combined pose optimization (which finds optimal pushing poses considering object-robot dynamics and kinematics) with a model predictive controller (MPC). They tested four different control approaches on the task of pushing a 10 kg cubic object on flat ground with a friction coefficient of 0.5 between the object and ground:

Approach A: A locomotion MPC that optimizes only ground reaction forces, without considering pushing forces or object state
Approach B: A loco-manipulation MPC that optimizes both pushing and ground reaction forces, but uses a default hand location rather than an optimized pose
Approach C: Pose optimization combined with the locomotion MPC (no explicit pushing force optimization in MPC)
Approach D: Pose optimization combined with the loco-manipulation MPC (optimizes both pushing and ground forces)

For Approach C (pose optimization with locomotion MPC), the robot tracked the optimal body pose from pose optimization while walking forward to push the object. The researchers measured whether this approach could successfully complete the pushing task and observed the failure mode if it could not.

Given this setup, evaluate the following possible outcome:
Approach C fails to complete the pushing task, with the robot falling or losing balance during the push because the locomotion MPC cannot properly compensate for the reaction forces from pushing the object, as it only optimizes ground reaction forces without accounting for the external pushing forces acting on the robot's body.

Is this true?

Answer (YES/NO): NO